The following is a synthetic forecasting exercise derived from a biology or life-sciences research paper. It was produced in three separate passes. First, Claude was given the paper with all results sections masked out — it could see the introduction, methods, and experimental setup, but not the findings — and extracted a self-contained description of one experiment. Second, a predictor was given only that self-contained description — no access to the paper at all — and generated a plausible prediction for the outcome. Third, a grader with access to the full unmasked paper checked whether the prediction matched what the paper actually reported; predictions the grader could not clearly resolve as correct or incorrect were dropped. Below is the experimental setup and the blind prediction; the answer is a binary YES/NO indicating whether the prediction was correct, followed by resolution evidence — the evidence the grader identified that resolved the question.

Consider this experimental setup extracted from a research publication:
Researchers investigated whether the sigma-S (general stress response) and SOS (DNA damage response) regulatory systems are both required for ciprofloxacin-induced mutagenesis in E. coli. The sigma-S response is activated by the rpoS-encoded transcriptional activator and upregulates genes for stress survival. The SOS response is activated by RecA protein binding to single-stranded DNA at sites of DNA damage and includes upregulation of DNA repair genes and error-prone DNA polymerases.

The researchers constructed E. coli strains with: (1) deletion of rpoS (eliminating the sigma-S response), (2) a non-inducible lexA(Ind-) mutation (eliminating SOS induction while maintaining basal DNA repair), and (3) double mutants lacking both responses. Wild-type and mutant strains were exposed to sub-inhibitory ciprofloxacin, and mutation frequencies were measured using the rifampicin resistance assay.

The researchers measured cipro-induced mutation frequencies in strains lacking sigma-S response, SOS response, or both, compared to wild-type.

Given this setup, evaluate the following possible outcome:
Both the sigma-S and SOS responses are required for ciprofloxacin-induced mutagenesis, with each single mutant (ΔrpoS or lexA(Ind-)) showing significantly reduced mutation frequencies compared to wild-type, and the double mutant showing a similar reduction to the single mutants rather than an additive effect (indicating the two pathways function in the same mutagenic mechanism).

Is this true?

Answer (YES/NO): YES